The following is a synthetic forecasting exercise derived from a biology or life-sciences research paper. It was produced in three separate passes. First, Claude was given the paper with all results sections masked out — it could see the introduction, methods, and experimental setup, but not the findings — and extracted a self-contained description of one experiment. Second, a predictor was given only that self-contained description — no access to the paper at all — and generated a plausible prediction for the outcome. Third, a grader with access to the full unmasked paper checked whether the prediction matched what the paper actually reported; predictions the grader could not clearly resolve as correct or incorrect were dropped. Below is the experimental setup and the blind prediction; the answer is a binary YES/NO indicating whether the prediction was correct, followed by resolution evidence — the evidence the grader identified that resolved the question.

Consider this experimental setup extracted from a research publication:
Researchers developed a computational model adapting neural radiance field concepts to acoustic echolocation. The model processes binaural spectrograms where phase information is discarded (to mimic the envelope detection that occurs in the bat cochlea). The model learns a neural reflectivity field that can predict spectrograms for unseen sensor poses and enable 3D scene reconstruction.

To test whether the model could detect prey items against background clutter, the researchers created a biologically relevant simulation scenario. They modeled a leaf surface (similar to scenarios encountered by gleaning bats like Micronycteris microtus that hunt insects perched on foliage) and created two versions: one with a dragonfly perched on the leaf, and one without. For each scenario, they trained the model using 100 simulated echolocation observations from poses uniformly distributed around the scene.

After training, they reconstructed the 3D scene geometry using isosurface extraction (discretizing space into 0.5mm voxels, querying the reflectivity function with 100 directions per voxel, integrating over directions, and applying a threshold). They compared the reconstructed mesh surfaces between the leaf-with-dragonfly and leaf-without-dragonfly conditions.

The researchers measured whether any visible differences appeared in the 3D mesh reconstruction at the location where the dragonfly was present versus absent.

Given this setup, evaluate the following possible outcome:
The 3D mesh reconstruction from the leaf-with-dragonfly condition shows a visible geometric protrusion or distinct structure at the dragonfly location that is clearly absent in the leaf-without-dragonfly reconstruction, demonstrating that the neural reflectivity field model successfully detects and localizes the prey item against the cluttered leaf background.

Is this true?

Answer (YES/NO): YES